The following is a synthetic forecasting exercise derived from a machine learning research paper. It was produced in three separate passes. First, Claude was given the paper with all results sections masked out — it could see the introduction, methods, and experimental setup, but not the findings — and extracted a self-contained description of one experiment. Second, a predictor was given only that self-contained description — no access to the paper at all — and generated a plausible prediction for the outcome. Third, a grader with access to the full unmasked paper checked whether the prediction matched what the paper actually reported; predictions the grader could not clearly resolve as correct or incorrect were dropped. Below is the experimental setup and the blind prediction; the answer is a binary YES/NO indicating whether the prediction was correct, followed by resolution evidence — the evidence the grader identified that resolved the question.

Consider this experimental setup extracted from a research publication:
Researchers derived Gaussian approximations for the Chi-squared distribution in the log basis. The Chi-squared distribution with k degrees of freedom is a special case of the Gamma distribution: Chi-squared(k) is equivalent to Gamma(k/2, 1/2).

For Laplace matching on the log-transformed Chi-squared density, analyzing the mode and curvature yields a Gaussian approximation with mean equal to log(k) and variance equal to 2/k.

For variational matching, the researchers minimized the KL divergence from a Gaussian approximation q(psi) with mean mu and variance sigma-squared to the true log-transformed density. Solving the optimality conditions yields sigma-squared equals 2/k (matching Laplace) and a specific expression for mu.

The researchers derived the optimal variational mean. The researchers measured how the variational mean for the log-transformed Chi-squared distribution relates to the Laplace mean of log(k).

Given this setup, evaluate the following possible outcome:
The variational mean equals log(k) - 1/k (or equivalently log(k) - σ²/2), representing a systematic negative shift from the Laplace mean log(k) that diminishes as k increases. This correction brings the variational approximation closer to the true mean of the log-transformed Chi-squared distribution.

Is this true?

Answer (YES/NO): YES